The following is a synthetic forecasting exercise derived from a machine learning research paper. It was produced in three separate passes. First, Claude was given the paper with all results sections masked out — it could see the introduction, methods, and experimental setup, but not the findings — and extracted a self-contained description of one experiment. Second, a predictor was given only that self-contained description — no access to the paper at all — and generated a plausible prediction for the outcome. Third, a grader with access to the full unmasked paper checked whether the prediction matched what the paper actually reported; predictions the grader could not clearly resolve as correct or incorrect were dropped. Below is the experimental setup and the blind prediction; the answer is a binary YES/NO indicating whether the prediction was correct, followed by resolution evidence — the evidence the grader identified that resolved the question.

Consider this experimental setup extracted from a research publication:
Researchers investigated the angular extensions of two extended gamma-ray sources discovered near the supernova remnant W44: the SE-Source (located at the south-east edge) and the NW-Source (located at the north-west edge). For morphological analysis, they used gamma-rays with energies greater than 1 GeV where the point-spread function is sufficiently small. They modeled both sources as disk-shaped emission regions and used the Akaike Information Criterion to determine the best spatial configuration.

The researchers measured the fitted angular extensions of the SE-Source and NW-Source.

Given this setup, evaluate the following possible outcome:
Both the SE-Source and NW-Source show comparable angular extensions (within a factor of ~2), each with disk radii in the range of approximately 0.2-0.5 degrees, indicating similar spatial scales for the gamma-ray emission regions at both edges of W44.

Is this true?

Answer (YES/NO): NO